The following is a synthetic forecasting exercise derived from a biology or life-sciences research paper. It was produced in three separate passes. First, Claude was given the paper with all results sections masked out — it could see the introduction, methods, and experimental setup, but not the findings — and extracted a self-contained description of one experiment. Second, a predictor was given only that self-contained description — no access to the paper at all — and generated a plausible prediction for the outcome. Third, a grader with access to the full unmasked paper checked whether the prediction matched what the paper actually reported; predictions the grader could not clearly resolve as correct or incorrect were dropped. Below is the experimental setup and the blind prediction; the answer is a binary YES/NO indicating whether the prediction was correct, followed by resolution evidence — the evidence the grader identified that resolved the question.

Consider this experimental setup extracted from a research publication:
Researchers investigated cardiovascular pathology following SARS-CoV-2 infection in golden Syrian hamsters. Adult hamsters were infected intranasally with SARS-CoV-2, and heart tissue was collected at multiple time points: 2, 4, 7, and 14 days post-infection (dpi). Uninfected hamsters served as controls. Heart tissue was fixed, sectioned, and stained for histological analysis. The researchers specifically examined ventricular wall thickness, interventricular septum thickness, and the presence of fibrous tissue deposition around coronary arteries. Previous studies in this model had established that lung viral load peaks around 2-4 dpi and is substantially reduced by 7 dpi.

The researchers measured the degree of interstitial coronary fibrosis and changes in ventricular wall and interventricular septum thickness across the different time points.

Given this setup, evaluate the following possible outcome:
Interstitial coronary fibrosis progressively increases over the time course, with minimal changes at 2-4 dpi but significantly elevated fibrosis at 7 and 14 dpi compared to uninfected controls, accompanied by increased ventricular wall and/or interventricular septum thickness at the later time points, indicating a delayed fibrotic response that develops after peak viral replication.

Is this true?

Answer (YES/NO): YES